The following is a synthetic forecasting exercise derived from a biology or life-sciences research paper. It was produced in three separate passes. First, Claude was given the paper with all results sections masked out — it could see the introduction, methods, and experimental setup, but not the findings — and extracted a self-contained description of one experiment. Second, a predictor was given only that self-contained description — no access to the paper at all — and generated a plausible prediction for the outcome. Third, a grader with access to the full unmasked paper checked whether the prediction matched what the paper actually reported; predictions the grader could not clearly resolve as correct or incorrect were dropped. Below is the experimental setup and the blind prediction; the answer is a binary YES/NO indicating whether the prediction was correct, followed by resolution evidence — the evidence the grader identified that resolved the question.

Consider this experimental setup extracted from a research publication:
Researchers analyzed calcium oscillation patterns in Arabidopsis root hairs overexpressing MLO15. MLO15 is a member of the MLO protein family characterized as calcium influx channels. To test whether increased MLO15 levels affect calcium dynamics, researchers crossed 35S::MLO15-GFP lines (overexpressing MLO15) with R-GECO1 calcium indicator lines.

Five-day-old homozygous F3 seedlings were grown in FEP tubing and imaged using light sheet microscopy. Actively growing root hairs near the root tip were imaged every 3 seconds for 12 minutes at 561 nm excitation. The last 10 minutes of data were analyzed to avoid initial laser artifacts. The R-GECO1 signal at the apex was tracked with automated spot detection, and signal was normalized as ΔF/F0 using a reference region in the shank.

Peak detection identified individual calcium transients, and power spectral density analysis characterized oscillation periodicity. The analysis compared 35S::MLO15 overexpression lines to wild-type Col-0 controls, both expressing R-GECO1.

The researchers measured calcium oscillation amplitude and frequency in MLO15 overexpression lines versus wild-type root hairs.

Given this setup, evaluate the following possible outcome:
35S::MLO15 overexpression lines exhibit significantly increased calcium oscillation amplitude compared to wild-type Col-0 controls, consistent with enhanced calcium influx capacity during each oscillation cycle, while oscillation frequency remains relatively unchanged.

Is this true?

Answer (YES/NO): NO